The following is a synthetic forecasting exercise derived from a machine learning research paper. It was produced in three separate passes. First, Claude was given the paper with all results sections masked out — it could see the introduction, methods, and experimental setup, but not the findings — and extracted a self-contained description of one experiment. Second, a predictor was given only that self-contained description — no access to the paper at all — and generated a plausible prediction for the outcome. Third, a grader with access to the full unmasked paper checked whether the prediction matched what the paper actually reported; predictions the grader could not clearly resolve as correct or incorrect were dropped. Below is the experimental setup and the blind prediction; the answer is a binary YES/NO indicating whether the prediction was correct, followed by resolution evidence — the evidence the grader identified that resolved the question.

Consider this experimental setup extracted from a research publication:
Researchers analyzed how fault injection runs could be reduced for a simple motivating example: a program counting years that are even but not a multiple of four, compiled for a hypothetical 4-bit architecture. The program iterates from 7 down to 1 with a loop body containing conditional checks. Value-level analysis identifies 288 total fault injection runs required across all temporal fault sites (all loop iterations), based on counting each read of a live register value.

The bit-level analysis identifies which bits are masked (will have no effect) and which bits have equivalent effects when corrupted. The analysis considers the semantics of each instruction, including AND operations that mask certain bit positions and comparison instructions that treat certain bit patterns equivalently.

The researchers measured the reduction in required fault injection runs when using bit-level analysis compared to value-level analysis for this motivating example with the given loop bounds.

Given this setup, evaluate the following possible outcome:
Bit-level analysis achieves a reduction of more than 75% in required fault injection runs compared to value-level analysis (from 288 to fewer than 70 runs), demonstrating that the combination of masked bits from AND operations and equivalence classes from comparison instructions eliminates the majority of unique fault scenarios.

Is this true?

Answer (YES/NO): NO